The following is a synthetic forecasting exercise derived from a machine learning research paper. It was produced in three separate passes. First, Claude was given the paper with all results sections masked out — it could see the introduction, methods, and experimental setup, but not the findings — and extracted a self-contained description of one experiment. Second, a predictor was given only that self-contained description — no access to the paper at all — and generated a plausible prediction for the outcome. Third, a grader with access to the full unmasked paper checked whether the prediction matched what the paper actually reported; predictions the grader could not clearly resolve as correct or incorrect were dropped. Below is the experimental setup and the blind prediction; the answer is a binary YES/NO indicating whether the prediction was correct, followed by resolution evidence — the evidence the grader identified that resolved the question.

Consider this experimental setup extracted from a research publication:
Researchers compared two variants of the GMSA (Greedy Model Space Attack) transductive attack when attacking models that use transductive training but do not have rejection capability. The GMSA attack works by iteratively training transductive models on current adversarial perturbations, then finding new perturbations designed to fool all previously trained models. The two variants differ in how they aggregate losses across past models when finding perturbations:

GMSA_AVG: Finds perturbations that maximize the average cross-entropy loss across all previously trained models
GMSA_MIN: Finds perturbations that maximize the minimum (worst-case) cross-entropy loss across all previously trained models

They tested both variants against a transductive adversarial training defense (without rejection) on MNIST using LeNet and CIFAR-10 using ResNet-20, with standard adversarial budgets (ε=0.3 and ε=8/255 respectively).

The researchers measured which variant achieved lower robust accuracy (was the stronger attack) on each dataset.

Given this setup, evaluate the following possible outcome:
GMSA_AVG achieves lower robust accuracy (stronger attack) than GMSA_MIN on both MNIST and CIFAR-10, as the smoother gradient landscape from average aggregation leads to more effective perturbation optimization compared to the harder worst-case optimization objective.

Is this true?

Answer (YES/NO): YES